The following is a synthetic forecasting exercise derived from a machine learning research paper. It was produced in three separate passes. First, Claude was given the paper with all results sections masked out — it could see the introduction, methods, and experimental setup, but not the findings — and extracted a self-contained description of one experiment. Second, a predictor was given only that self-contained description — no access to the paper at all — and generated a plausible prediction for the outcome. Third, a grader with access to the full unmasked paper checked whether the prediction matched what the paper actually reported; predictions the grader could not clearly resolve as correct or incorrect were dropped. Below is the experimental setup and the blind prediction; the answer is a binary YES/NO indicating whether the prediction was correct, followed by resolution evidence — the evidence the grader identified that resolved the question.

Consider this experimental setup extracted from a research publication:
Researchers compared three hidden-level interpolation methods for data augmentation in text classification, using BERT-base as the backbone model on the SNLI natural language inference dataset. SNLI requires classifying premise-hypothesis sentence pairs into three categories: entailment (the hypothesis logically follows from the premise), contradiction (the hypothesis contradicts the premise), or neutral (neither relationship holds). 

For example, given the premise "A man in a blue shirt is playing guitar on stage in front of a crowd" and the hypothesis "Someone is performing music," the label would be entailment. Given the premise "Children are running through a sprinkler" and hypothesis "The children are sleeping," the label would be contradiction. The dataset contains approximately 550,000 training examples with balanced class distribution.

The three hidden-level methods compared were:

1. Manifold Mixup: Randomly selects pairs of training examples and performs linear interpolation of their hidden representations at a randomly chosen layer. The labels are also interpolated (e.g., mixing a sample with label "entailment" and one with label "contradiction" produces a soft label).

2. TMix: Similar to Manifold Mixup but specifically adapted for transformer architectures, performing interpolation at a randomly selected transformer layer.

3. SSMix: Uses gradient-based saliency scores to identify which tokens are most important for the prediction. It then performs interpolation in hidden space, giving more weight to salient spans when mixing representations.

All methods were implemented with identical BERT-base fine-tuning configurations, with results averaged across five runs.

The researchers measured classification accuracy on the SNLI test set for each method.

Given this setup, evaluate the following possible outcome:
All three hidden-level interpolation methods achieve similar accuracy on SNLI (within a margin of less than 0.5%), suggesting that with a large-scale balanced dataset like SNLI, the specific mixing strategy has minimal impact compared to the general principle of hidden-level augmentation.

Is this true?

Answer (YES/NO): YES